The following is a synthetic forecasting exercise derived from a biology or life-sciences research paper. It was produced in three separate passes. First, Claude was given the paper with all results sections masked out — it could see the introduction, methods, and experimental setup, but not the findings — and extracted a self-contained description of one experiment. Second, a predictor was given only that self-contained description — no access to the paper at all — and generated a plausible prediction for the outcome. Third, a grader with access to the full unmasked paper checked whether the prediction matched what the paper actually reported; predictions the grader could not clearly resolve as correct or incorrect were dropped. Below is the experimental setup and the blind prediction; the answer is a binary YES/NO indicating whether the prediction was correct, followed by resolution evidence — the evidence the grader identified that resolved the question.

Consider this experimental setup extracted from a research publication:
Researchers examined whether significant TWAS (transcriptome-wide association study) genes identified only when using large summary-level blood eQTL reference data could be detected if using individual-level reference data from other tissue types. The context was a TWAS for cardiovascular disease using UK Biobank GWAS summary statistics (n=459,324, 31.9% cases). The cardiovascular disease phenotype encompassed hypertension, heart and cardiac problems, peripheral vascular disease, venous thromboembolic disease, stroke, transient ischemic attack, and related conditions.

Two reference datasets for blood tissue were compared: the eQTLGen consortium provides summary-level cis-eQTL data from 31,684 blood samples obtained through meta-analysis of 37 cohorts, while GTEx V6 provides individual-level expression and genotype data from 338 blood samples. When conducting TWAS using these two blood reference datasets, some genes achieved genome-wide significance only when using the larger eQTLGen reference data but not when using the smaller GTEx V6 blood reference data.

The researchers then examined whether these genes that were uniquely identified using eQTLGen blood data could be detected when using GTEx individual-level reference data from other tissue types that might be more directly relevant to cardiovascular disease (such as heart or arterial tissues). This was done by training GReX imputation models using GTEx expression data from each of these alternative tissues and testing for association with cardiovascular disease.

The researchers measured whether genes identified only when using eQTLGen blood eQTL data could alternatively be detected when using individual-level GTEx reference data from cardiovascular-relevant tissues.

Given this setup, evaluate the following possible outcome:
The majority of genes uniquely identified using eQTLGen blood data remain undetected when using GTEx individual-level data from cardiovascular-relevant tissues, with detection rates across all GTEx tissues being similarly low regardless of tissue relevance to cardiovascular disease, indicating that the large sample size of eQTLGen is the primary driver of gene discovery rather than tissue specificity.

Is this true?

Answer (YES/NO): NO